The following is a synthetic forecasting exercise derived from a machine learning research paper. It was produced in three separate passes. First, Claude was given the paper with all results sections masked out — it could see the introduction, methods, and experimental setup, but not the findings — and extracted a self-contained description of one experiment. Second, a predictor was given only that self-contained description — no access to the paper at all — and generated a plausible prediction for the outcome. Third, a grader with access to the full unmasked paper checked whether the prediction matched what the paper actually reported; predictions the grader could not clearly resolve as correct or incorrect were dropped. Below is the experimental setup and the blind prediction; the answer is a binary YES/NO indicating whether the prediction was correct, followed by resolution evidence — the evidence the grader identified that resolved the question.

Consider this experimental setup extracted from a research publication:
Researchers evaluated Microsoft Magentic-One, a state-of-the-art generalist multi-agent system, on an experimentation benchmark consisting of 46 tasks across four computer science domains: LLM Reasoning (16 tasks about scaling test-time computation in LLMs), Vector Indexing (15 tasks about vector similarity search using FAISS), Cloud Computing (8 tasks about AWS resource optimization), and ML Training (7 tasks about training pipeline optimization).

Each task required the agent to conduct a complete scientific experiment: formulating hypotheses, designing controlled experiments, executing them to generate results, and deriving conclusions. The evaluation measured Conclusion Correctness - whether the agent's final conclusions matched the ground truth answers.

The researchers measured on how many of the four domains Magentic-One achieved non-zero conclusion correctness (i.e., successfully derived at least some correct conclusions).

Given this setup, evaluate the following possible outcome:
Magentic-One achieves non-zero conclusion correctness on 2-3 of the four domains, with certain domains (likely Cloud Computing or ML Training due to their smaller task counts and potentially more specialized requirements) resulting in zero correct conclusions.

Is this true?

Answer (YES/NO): NO